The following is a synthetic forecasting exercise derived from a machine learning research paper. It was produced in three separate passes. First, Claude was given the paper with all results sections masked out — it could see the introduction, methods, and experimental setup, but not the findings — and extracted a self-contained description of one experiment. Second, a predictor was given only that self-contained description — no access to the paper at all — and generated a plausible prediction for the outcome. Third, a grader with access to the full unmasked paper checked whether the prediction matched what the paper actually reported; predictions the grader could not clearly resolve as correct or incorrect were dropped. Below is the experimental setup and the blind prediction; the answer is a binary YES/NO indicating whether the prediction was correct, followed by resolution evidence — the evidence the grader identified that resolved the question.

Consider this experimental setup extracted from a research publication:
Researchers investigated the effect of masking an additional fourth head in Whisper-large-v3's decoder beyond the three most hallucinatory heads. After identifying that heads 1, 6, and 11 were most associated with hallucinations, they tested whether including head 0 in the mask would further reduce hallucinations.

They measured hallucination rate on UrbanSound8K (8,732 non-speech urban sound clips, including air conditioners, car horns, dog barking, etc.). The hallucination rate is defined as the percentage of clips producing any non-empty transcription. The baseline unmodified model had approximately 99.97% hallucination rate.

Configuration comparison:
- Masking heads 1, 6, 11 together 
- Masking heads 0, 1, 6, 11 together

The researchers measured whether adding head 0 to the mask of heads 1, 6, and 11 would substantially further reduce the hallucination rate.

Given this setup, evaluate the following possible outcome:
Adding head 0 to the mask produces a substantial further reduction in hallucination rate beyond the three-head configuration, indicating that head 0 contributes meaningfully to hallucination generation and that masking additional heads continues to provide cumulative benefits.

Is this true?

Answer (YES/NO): NO